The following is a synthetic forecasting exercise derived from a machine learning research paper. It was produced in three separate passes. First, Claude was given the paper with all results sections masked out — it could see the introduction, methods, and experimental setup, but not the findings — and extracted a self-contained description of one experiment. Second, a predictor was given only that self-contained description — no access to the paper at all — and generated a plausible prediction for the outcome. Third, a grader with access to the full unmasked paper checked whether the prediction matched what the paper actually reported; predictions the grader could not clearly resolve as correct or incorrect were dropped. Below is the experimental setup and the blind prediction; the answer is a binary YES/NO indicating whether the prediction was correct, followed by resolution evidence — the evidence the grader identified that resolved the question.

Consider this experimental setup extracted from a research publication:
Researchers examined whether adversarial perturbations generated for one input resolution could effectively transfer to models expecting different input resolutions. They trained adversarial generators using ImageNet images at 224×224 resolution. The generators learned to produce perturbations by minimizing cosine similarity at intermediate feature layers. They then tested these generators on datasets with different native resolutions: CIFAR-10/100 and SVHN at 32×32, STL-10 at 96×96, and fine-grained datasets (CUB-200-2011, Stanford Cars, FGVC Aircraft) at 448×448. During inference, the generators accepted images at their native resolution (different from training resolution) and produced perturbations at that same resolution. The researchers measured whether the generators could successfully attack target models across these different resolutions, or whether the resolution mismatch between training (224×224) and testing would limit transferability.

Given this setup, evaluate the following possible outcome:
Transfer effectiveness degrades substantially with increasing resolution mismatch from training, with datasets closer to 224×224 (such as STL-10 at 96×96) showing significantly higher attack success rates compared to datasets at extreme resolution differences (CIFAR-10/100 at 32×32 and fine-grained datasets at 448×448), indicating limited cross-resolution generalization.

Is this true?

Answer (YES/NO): NO